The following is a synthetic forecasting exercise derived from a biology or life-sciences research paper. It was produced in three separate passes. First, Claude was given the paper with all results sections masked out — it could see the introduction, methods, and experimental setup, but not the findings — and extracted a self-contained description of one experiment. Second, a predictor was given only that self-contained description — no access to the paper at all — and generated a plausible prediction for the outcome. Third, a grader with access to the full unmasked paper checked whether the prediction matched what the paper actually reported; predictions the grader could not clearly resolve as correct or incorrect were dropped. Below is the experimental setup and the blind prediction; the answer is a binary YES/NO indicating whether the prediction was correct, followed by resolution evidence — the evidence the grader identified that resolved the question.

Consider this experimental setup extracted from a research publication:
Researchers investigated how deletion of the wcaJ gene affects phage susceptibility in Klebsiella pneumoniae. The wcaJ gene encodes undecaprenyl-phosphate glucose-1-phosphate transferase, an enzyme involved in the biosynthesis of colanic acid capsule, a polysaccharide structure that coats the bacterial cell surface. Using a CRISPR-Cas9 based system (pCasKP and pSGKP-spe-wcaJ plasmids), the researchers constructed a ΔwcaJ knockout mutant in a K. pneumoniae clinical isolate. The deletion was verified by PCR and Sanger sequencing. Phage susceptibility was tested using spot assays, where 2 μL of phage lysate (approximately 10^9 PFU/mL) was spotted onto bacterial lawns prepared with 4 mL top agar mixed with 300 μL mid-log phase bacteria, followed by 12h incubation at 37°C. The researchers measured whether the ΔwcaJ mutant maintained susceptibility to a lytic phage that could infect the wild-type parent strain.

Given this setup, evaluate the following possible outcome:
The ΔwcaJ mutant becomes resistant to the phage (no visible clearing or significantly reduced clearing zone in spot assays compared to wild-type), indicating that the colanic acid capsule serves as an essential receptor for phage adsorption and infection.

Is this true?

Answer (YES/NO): YES